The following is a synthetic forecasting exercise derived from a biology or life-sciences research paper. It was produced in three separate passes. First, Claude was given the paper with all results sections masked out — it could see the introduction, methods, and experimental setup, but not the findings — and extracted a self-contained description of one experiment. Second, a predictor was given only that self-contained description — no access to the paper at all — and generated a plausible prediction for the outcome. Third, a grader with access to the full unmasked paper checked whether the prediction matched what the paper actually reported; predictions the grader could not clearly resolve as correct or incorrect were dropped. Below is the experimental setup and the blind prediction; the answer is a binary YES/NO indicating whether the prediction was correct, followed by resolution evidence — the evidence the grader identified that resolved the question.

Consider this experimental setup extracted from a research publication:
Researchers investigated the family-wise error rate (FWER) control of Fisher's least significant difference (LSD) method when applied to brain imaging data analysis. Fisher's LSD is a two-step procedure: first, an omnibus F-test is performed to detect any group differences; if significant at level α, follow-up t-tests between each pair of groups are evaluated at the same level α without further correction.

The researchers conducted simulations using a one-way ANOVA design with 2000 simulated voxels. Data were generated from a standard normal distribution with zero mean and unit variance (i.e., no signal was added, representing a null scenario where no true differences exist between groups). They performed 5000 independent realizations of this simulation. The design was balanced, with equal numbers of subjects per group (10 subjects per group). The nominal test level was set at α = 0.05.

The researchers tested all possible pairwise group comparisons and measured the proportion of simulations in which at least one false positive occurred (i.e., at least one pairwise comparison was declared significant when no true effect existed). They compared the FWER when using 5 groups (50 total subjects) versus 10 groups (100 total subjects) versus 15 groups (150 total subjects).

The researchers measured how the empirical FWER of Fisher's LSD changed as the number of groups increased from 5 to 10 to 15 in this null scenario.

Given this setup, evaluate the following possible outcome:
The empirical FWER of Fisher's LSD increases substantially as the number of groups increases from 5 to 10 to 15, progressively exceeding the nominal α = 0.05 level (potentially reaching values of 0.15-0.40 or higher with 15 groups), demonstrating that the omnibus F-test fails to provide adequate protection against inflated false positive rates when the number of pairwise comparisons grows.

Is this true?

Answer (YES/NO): NO